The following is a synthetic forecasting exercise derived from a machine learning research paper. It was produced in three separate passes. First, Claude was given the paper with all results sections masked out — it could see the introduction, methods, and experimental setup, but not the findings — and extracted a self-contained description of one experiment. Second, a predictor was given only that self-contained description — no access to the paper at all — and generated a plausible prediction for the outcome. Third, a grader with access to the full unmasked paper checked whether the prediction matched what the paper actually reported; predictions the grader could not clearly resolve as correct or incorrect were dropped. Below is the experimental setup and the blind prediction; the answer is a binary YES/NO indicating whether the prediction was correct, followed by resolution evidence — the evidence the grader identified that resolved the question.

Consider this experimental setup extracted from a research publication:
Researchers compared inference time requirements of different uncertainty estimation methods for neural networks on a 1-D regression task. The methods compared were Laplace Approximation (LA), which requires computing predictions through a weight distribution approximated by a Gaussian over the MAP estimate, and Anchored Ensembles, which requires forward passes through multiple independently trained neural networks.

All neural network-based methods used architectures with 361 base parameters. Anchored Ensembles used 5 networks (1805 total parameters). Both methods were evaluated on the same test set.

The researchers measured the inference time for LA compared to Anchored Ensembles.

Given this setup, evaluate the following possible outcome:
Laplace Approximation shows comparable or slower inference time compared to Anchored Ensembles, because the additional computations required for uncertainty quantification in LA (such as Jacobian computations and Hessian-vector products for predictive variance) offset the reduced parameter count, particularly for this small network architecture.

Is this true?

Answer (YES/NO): YES